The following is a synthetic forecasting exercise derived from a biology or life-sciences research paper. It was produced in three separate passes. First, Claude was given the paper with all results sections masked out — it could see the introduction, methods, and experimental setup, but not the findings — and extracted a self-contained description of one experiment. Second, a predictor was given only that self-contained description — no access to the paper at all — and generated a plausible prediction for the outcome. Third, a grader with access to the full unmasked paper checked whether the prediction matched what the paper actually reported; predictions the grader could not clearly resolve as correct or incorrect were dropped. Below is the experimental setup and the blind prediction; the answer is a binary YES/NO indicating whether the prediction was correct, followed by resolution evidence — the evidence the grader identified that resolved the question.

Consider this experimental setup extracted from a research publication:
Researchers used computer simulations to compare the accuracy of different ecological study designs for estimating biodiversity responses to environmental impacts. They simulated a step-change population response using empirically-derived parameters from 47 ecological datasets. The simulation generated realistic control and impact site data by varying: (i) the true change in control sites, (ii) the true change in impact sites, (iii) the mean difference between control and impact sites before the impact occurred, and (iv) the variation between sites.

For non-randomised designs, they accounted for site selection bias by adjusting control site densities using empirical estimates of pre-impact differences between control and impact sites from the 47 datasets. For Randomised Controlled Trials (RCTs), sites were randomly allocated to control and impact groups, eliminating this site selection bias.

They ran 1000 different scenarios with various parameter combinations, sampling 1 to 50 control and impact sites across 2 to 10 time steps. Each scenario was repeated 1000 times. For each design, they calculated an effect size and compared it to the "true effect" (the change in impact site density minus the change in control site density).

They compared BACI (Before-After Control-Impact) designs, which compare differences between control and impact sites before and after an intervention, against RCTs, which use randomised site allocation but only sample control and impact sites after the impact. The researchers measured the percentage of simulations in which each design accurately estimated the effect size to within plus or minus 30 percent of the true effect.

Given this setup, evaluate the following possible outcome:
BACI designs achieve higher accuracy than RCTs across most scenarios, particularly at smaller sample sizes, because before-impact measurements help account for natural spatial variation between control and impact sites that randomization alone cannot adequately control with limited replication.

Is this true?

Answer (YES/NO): NO